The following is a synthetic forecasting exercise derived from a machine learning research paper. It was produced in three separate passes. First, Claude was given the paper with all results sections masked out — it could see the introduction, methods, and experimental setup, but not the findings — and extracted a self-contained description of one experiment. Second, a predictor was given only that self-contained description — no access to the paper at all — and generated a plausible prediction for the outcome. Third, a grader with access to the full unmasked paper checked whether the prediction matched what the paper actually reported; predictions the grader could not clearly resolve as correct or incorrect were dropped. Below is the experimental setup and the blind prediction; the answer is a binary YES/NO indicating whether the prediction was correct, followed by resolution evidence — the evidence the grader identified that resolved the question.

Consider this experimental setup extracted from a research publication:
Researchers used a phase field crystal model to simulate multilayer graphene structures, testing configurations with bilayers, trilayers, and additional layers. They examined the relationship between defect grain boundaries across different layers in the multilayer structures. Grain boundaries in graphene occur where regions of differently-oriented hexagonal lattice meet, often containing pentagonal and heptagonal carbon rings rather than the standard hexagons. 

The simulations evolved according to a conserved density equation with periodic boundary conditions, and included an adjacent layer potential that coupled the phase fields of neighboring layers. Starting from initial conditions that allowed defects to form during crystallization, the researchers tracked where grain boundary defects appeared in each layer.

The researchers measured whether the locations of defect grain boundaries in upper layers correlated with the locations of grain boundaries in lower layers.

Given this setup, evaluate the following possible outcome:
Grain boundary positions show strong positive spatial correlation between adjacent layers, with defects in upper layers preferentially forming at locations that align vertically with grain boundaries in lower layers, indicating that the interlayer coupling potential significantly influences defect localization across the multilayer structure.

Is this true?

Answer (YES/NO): YES